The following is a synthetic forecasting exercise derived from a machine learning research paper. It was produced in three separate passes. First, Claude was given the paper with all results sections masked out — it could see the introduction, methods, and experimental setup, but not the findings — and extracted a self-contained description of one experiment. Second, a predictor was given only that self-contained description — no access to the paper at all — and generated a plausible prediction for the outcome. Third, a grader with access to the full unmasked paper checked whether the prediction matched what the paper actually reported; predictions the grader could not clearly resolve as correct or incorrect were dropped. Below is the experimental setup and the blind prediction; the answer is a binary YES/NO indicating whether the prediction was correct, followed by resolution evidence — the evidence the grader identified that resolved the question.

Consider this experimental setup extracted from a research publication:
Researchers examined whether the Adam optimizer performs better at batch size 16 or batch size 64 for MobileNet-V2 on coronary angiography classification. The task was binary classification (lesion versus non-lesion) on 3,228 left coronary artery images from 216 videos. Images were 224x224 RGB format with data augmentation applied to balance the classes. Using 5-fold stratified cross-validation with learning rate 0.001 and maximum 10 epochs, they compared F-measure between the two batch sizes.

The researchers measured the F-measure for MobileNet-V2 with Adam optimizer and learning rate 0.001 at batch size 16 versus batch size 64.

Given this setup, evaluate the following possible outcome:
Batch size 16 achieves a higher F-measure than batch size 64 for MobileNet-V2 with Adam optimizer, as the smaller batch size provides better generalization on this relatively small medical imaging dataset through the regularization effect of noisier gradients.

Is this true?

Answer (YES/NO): NO